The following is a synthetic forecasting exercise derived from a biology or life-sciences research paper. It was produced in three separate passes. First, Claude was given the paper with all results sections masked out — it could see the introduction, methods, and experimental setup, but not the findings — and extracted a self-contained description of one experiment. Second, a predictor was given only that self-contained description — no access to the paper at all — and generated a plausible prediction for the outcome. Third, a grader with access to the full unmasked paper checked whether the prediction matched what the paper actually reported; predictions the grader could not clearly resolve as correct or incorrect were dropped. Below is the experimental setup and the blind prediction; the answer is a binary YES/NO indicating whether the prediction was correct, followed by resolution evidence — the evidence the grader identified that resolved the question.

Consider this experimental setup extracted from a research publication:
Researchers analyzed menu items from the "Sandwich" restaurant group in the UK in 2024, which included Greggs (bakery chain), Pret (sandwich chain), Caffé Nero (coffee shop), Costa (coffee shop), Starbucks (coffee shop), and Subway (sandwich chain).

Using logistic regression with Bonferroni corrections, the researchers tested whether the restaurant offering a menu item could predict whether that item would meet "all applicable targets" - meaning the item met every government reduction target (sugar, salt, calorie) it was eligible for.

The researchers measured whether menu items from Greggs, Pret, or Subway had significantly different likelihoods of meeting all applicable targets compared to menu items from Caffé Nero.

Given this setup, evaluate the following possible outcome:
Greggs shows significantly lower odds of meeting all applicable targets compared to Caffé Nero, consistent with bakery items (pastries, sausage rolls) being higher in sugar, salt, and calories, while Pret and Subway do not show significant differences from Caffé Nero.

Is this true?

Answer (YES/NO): NO